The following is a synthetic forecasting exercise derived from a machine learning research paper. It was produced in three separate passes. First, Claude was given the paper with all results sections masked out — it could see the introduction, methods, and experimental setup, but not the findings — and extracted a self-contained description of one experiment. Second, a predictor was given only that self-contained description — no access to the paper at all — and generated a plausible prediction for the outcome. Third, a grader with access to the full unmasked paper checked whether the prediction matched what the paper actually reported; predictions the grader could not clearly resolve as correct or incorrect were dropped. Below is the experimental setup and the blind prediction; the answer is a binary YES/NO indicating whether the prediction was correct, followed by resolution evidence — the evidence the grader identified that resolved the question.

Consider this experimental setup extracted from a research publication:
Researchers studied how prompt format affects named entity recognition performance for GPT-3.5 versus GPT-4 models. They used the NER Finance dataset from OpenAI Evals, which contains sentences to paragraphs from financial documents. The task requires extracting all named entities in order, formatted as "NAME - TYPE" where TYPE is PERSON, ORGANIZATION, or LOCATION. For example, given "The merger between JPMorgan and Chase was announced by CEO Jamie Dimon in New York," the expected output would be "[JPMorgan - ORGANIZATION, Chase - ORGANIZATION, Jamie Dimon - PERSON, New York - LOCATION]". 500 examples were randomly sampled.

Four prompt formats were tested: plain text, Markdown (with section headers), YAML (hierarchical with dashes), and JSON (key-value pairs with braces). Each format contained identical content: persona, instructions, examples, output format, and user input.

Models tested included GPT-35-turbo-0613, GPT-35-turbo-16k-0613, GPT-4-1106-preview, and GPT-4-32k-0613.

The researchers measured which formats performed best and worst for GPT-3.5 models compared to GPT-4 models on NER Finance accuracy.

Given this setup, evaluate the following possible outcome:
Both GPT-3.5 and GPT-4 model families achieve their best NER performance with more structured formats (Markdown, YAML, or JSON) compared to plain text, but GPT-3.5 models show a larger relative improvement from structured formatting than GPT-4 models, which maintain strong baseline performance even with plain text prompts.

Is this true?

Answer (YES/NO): NO